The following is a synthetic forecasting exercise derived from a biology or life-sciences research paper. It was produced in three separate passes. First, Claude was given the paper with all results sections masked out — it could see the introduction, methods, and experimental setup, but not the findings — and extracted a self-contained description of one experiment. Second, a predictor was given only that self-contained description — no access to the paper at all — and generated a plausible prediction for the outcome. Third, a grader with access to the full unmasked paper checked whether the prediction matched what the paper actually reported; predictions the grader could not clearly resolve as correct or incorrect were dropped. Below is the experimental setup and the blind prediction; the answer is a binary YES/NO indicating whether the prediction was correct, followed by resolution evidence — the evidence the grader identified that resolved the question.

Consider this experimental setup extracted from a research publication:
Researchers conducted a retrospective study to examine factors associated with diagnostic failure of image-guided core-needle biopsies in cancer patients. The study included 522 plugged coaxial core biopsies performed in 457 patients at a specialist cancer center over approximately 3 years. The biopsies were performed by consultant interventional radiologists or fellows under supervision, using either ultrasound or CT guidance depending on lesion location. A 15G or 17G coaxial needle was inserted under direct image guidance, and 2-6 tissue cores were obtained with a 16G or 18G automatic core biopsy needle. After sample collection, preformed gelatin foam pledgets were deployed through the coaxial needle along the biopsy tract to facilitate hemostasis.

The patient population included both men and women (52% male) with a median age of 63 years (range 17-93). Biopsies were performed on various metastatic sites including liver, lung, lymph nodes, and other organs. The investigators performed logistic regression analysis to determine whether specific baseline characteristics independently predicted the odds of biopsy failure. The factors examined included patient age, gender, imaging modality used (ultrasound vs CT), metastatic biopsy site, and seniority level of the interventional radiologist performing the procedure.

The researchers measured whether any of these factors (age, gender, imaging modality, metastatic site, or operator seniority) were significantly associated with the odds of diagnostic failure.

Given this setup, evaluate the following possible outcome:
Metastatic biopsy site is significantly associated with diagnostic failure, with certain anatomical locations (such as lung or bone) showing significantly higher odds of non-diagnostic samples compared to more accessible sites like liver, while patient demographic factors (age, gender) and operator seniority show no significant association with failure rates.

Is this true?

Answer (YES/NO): NO